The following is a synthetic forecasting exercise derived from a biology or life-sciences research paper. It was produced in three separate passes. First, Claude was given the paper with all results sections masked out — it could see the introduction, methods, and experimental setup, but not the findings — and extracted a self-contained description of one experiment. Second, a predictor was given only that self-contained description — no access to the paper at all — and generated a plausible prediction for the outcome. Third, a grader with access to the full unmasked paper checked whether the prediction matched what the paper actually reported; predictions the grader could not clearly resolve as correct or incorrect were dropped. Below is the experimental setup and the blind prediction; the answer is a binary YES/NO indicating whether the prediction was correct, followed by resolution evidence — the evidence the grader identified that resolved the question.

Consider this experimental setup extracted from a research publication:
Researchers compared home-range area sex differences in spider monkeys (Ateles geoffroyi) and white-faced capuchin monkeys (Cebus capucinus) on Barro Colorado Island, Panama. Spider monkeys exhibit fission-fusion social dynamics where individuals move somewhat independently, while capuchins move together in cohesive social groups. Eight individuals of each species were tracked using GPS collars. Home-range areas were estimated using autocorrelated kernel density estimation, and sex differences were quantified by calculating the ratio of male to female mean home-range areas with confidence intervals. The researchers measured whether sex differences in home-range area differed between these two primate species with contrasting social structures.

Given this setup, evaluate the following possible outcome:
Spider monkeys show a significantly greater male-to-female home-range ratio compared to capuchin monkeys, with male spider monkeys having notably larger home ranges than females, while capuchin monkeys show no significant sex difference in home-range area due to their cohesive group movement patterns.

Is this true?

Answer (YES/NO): NO